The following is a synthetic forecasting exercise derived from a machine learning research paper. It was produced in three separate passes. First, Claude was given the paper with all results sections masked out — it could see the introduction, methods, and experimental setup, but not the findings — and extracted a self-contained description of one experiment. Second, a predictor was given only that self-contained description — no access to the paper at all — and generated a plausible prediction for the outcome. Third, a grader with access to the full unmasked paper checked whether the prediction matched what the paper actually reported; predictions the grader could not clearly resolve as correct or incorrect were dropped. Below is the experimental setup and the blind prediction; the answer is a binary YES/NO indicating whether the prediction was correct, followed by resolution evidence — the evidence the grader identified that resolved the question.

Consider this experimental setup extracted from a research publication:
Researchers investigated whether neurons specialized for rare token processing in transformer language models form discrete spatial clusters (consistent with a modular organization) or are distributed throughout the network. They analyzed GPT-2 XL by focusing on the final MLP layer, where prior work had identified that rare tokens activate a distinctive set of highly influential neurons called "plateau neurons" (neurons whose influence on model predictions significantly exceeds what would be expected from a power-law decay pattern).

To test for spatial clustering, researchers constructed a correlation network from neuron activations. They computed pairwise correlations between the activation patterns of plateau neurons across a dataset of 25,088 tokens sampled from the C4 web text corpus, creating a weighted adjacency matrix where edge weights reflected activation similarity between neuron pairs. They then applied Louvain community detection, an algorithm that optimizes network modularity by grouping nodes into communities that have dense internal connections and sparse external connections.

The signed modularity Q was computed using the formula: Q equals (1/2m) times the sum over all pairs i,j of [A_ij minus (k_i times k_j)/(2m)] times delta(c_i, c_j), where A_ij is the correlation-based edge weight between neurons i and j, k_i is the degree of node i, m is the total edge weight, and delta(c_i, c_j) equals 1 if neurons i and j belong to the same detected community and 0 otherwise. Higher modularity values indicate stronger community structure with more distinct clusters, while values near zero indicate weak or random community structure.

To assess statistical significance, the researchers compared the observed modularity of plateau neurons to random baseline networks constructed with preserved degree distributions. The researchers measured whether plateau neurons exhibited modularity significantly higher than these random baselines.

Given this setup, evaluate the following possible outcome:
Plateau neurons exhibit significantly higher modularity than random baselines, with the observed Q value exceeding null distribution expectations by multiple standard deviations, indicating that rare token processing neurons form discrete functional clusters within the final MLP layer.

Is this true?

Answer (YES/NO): NO